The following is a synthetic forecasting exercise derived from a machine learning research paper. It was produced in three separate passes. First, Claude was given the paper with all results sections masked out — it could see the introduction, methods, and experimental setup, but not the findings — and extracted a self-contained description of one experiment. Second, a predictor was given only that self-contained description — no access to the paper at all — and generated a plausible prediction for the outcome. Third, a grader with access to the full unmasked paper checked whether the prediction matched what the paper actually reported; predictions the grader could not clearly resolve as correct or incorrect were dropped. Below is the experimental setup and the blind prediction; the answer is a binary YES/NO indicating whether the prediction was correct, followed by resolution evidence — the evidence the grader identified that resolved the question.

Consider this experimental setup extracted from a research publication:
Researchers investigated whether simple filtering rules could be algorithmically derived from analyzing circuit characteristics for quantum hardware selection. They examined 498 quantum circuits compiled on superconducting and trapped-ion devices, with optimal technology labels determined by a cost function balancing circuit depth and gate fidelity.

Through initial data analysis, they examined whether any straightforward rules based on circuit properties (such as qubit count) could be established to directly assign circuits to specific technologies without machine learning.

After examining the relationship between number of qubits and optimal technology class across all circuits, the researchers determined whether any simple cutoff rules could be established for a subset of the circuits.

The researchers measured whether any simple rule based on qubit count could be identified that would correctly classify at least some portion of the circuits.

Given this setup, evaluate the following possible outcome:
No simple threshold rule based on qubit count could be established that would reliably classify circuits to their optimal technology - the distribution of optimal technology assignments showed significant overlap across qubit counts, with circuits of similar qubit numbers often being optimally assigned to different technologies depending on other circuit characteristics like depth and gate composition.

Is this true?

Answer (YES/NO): NO